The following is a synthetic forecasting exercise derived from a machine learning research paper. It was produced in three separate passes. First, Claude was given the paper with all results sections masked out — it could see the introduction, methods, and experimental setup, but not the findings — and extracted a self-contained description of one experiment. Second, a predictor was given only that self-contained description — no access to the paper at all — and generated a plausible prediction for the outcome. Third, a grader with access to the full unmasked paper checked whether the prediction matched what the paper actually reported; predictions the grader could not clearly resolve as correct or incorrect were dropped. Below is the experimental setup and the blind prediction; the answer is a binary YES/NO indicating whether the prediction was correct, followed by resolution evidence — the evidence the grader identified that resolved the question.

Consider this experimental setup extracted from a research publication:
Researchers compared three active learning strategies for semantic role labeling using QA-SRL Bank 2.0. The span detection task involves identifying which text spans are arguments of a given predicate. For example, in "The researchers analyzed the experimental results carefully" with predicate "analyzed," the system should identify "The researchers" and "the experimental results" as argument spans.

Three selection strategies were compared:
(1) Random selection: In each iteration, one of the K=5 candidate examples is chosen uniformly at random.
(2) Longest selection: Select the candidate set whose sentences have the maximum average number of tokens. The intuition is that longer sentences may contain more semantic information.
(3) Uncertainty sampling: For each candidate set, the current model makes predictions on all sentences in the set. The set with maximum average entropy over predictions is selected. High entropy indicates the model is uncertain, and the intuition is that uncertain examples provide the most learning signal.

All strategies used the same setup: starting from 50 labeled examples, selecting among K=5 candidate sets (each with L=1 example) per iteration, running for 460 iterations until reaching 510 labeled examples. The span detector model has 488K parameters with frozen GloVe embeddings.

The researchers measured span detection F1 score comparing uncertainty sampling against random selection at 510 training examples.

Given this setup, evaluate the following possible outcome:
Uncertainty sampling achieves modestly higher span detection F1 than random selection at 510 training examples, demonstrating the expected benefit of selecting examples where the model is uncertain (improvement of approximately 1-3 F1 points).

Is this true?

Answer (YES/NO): NO